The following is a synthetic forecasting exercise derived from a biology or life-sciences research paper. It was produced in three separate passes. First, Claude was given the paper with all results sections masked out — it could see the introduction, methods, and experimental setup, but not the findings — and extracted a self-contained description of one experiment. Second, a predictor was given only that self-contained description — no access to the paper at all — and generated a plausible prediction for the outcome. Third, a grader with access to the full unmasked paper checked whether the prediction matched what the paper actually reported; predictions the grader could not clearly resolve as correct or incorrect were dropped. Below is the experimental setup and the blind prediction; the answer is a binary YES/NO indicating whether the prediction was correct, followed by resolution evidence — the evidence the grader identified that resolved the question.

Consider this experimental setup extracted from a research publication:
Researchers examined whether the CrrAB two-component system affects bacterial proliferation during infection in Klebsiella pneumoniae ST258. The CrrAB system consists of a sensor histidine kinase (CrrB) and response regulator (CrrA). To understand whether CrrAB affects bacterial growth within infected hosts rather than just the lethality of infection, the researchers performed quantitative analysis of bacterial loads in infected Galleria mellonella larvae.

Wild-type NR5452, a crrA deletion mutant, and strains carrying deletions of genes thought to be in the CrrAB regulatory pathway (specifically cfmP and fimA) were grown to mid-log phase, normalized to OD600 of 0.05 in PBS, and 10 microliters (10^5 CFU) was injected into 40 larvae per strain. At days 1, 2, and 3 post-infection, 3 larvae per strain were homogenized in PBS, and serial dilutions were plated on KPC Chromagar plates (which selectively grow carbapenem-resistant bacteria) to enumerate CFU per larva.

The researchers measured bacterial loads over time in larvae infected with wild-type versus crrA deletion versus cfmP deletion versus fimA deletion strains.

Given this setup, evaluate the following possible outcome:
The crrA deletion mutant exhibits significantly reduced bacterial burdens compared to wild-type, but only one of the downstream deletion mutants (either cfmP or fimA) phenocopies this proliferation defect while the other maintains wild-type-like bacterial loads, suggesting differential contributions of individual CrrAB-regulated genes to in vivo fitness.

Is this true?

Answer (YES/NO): NO